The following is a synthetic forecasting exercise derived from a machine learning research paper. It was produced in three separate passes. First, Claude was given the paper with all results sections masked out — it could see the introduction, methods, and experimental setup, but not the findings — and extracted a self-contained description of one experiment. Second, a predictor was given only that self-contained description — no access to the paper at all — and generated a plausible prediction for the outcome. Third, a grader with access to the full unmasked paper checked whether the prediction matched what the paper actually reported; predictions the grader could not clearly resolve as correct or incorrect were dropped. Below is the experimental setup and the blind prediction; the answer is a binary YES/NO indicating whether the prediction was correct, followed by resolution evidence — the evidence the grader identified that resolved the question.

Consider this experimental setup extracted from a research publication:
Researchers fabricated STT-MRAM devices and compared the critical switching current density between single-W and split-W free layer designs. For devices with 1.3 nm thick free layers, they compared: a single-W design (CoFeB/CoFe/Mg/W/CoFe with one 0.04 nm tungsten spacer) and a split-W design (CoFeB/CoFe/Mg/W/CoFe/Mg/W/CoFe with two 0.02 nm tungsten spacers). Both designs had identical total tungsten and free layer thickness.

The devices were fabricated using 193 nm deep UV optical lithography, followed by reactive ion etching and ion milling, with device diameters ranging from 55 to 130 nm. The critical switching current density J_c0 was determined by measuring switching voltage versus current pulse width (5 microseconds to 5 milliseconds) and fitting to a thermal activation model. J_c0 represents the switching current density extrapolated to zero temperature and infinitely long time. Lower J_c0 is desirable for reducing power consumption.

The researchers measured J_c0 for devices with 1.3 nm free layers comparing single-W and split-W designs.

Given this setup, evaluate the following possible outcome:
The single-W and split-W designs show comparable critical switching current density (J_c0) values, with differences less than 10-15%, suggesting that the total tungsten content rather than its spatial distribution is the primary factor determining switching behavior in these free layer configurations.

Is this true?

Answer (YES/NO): NO